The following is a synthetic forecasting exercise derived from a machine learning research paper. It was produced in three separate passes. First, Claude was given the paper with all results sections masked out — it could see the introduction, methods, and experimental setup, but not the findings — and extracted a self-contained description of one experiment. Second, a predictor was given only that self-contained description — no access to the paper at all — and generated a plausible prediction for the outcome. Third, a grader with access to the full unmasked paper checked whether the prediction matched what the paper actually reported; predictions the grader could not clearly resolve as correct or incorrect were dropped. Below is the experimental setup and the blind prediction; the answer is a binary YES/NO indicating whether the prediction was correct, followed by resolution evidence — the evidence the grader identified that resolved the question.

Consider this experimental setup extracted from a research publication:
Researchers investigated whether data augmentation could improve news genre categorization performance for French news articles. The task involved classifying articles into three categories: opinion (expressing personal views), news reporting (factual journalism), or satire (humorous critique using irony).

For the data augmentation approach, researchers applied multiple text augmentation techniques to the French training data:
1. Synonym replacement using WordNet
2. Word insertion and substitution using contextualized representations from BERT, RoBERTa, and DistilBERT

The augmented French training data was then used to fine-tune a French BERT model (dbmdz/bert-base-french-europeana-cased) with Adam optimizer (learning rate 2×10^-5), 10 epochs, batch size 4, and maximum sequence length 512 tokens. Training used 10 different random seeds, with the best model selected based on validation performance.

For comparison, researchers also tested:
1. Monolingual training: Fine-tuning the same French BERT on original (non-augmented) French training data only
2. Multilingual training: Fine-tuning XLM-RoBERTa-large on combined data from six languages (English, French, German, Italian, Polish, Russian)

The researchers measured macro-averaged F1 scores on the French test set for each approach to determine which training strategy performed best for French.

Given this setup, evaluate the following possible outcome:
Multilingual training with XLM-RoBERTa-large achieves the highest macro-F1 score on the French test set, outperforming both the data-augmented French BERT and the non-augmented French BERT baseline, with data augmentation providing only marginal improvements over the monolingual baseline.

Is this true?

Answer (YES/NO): NO